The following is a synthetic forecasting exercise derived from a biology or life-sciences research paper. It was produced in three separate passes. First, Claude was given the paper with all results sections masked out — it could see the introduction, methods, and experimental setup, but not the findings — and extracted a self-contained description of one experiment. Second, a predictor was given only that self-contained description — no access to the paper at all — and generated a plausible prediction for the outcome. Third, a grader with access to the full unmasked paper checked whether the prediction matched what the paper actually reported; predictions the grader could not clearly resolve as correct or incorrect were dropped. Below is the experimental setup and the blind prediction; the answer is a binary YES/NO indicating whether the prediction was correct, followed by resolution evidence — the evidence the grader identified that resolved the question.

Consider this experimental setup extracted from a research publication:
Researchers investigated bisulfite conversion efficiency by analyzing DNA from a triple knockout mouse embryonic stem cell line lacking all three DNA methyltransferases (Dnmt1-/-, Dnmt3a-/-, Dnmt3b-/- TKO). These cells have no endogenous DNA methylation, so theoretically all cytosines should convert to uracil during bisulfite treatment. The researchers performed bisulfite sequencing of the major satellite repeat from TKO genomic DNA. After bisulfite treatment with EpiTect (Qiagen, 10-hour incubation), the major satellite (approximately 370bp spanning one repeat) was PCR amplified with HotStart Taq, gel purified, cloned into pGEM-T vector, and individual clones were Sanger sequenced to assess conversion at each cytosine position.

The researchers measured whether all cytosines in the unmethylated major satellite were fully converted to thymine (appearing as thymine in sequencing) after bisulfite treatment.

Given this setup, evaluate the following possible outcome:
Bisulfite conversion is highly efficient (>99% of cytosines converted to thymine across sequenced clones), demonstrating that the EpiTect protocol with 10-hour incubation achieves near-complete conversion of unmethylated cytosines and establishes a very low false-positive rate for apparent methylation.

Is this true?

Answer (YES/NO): NO